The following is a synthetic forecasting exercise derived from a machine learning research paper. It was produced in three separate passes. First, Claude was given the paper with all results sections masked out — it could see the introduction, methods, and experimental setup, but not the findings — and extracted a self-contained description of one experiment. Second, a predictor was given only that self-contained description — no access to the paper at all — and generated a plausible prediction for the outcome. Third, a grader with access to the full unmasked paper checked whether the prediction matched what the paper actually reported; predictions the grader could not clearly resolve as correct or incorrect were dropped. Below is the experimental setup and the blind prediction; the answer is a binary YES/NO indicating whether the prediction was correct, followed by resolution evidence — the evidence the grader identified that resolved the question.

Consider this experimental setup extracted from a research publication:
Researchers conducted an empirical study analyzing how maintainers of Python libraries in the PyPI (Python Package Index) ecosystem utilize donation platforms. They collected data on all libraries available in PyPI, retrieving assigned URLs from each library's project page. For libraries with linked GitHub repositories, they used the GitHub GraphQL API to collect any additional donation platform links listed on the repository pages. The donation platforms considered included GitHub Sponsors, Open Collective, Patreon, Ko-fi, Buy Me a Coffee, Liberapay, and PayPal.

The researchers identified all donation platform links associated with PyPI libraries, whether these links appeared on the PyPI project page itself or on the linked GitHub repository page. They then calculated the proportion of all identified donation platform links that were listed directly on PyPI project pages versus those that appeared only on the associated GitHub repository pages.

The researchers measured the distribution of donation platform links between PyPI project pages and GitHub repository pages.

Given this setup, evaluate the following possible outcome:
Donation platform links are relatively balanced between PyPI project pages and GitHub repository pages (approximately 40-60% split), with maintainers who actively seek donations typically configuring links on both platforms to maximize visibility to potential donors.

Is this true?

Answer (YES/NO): NO